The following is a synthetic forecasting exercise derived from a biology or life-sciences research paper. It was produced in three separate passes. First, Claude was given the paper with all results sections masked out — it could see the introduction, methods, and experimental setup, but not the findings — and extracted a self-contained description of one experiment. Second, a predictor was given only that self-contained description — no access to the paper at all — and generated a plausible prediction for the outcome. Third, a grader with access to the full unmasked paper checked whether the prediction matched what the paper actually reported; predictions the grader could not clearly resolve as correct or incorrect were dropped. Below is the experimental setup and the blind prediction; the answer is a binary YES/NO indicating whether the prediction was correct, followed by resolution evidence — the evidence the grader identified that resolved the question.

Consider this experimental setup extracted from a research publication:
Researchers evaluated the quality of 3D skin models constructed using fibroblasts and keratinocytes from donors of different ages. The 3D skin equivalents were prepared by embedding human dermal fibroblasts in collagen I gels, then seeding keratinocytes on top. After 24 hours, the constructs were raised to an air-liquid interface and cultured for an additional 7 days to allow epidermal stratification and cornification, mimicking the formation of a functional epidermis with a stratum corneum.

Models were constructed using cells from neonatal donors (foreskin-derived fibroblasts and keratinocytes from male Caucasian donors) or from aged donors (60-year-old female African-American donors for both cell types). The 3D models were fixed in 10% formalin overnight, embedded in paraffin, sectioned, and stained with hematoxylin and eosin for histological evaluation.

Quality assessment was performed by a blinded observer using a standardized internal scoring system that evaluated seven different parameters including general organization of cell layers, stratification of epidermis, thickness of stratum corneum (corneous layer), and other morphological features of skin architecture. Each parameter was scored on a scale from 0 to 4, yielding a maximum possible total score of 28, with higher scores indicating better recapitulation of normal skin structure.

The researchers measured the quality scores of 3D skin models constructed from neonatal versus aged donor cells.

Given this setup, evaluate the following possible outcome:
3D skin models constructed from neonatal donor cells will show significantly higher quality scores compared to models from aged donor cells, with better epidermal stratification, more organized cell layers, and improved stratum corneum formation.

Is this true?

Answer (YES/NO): YES